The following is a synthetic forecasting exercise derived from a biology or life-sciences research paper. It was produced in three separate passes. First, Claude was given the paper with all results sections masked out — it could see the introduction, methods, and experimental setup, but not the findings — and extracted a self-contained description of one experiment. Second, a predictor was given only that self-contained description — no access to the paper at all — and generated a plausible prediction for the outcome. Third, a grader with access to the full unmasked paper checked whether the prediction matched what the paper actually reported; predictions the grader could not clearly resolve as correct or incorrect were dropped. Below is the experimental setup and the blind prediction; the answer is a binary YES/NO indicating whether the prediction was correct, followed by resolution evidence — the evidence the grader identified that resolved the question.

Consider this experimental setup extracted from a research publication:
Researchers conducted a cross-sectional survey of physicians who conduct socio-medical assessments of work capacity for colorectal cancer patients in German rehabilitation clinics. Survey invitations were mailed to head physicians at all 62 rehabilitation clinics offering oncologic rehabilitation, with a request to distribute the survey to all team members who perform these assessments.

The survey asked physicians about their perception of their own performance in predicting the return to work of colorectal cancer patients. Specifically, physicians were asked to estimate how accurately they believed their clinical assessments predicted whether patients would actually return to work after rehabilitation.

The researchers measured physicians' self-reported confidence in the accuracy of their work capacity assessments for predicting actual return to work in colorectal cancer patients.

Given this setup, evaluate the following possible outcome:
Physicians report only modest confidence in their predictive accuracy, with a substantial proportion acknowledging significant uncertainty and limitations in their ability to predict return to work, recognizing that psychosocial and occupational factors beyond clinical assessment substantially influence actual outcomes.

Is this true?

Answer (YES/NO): NO